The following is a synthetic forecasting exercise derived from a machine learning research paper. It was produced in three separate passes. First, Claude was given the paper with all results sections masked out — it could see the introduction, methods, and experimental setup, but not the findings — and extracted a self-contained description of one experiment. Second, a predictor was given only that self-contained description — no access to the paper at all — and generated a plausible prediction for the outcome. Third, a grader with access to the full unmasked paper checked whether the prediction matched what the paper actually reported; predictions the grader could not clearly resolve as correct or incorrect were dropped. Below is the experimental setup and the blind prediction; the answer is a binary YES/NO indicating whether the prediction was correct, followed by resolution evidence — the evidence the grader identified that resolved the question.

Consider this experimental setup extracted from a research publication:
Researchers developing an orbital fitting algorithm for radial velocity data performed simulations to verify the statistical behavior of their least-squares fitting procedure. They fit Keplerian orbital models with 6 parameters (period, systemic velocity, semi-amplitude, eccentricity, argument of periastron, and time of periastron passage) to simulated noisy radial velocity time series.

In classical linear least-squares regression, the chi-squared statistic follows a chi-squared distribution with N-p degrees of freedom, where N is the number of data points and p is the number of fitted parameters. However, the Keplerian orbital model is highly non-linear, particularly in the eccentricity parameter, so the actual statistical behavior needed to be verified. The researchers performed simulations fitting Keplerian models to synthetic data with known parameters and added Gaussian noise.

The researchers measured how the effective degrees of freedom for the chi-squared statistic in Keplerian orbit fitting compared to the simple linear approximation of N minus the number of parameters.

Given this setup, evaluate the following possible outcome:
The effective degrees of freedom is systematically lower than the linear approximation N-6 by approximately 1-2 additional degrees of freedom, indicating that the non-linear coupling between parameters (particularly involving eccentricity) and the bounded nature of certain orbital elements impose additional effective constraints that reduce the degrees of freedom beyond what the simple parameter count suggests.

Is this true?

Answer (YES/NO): NO